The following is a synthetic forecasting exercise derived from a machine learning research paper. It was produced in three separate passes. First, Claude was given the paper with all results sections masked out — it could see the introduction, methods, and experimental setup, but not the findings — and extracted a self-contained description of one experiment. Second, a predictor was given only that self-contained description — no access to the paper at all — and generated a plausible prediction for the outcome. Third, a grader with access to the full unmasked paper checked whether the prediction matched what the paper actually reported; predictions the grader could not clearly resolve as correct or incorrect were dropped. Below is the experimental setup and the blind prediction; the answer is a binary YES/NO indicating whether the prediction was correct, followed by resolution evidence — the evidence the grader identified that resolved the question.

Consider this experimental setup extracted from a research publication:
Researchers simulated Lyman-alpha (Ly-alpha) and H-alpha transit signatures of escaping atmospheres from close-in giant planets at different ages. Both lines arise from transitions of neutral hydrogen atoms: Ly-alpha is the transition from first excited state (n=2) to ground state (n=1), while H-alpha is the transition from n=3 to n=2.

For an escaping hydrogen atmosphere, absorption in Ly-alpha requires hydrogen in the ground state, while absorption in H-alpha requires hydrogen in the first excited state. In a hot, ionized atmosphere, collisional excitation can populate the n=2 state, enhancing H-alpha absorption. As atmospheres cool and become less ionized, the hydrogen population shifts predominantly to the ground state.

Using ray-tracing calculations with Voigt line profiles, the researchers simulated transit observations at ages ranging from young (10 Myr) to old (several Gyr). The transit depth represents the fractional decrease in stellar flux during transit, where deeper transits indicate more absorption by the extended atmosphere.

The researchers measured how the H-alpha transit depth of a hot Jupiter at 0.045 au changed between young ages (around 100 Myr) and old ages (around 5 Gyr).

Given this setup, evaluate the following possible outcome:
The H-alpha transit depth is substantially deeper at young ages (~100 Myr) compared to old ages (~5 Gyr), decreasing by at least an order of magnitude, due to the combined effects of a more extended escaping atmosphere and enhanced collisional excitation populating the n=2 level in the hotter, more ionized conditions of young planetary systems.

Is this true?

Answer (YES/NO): YES